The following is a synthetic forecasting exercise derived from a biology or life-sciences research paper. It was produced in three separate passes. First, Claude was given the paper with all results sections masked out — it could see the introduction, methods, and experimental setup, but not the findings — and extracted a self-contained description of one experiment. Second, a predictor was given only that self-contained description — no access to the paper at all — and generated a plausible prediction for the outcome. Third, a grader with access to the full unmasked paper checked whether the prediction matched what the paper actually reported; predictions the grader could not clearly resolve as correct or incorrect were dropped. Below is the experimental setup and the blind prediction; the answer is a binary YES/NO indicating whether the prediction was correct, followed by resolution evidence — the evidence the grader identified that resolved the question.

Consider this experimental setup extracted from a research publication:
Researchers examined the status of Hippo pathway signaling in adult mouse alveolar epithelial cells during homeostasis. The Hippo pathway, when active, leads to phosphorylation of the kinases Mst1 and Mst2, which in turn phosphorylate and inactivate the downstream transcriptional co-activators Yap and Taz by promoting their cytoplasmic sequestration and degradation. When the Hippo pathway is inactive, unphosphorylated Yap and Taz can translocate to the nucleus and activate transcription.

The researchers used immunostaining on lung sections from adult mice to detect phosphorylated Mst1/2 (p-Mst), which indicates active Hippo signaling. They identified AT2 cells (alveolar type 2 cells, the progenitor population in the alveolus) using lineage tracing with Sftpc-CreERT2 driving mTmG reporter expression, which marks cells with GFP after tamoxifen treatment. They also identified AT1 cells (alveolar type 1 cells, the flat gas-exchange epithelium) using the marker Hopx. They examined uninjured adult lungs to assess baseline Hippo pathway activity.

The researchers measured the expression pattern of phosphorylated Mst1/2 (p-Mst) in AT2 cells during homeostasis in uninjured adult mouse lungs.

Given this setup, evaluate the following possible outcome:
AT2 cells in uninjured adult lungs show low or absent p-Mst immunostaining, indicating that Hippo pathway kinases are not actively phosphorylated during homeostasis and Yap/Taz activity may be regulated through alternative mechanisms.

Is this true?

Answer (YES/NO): NO